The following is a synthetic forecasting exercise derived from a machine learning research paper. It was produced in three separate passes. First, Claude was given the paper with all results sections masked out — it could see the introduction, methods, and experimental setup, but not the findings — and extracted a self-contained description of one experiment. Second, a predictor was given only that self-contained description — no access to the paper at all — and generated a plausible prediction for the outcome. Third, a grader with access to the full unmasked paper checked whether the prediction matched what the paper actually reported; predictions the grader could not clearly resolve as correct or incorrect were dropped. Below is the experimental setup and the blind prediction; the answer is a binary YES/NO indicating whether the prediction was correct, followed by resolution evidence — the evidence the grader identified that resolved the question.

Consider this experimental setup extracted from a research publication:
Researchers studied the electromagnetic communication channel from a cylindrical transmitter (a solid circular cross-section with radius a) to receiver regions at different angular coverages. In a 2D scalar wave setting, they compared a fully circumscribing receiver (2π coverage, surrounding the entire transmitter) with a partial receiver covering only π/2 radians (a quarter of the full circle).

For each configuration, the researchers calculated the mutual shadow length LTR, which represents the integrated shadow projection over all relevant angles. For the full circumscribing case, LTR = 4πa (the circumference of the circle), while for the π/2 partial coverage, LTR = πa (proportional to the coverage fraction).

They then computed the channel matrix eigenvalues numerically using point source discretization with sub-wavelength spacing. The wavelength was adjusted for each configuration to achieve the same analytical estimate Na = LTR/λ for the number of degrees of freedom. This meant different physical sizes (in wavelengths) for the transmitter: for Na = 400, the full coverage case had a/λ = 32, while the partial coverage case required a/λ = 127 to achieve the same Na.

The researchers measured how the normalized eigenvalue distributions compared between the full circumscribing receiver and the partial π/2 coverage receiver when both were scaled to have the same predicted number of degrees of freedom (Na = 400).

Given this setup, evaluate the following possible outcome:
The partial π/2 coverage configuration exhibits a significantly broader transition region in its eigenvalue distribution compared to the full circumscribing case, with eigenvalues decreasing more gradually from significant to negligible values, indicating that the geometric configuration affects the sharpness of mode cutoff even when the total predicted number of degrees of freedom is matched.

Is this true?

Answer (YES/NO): NO